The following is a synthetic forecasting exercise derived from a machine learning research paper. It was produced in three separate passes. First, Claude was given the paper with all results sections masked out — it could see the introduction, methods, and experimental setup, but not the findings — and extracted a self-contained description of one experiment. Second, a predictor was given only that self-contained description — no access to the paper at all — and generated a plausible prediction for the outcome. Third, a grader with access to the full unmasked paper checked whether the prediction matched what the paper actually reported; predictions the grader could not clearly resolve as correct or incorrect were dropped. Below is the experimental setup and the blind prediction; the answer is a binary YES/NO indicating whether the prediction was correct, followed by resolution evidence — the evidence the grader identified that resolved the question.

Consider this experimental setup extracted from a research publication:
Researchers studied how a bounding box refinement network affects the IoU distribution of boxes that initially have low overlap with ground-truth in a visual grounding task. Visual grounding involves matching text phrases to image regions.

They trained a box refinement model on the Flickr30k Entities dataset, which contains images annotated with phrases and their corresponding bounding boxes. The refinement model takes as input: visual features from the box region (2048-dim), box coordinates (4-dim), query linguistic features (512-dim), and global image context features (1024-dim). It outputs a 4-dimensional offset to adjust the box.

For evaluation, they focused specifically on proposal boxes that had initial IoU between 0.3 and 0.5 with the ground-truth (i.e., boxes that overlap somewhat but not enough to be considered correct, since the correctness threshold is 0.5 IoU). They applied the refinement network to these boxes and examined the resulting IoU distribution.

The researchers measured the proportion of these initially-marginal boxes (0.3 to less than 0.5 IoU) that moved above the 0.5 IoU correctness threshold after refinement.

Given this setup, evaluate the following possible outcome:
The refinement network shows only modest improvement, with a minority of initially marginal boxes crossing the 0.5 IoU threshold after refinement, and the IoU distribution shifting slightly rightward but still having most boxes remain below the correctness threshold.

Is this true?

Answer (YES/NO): NO